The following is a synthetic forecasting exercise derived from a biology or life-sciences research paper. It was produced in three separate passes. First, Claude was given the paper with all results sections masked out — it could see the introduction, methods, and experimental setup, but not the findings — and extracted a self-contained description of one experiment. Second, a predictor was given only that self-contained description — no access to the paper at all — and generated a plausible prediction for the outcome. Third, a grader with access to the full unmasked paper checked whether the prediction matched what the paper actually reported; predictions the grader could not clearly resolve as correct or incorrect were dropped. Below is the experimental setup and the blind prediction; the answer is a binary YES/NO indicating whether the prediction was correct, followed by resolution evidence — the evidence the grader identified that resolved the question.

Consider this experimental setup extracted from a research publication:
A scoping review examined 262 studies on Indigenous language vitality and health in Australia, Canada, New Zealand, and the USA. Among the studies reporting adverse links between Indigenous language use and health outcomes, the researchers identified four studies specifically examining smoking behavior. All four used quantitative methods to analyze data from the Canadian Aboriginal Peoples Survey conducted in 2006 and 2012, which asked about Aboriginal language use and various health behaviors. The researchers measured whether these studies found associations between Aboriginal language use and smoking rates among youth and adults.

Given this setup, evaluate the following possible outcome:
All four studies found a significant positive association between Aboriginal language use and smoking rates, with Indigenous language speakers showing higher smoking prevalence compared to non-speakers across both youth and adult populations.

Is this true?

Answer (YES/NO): YES